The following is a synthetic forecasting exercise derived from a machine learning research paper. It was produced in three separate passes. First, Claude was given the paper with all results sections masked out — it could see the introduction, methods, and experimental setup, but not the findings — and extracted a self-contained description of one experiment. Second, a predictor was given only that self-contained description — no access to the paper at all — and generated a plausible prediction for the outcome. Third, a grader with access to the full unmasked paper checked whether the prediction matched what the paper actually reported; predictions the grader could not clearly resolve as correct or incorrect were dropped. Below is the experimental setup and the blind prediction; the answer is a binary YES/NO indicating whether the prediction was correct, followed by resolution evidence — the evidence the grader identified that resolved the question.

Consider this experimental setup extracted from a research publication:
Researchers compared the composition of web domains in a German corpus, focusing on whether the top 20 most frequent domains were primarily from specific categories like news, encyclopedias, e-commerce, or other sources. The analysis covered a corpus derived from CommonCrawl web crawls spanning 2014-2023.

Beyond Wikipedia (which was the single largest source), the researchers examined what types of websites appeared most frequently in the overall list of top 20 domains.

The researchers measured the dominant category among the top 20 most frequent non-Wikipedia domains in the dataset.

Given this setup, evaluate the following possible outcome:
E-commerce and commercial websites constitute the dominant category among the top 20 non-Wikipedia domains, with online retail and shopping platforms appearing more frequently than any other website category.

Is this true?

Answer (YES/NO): NO